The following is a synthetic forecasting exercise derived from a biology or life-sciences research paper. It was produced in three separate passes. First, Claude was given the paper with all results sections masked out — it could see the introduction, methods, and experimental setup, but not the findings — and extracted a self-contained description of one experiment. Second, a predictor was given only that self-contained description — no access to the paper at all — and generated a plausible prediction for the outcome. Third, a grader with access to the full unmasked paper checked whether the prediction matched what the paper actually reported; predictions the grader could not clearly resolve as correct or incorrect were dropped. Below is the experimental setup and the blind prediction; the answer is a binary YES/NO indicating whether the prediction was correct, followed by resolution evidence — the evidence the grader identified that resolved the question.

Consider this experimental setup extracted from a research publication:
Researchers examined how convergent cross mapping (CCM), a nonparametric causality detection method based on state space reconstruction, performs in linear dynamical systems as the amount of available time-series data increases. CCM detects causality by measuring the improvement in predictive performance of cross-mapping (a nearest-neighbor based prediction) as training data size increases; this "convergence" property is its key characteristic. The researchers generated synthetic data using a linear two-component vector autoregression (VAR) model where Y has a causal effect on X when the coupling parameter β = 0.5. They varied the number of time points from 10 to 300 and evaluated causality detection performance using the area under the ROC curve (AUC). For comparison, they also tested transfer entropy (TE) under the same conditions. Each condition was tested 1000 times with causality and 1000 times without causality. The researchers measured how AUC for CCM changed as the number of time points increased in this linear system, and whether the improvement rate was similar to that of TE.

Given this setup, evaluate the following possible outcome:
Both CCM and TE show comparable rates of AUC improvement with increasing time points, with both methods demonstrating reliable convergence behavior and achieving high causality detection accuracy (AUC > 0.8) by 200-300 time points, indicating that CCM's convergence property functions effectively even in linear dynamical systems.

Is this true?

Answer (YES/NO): NO